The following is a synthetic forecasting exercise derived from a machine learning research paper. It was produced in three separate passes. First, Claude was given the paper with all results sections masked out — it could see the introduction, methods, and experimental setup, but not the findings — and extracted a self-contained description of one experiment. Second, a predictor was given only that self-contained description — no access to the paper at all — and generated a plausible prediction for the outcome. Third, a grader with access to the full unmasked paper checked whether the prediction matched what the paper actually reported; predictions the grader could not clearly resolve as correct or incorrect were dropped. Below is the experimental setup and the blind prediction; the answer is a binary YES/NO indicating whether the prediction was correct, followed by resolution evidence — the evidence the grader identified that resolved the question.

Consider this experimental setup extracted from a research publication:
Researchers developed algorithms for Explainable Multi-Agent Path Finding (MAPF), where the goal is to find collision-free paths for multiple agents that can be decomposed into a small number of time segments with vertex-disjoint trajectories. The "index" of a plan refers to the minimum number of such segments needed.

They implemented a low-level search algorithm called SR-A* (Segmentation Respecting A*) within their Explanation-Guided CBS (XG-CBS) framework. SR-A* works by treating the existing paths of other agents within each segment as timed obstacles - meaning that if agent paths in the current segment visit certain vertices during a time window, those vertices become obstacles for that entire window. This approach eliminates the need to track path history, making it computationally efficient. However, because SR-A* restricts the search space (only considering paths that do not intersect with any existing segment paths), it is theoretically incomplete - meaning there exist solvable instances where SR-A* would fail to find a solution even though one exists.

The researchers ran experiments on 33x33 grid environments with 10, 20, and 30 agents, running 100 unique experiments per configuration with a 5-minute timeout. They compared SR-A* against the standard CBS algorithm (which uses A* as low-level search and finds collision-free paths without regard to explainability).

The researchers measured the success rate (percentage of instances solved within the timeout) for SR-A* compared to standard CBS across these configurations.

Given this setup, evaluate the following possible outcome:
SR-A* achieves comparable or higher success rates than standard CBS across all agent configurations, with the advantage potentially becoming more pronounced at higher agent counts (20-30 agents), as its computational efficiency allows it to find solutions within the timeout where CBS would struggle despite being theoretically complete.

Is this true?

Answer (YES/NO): YES